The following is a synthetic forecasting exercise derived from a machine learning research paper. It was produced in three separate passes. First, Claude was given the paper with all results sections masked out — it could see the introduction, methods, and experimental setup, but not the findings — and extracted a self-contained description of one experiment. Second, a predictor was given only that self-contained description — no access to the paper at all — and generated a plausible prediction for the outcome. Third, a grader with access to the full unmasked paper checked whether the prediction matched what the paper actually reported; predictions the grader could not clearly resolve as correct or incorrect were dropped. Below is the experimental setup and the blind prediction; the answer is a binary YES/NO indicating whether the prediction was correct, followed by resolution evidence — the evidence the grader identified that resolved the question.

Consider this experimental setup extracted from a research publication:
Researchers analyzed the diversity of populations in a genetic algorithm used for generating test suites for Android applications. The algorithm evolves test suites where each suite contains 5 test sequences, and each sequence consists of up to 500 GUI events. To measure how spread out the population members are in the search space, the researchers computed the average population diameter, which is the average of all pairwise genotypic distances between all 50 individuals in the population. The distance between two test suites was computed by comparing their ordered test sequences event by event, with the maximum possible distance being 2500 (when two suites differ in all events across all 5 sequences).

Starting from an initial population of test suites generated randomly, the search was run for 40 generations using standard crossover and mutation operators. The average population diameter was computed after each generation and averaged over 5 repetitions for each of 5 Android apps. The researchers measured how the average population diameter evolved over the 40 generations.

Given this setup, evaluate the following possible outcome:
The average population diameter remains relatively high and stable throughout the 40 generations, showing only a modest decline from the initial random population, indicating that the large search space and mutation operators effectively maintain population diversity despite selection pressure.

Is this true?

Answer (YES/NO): NO